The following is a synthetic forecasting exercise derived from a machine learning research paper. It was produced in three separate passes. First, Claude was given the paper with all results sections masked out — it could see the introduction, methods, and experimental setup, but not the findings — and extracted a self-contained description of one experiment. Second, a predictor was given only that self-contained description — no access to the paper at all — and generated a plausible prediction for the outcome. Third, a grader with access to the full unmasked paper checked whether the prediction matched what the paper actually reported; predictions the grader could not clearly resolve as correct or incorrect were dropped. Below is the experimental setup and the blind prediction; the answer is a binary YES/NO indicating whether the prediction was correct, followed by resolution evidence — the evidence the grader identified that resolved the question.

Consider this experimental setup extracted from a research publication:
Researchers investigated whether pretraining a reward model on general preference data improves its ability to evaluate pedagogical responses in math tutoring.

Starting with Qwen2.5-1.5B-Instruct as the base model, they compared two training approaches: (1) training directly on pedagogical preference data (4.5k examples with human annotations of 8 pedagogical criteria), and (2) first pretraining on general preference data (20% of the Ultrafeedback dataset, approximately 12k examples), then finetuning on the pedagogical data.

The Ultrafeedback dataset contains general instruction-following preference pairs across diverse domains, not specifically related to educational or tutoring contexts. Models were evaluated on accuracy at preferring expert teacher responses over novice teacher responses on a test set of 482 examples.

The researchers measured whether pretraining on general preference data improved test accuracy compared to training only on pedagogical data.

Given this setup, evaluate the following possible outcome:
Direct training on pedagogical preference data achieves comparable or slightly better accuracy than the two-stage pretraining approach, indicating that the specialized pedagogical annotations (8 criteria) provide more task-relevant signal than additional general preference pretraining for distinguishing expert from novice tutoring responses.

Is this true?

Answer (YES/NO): YES